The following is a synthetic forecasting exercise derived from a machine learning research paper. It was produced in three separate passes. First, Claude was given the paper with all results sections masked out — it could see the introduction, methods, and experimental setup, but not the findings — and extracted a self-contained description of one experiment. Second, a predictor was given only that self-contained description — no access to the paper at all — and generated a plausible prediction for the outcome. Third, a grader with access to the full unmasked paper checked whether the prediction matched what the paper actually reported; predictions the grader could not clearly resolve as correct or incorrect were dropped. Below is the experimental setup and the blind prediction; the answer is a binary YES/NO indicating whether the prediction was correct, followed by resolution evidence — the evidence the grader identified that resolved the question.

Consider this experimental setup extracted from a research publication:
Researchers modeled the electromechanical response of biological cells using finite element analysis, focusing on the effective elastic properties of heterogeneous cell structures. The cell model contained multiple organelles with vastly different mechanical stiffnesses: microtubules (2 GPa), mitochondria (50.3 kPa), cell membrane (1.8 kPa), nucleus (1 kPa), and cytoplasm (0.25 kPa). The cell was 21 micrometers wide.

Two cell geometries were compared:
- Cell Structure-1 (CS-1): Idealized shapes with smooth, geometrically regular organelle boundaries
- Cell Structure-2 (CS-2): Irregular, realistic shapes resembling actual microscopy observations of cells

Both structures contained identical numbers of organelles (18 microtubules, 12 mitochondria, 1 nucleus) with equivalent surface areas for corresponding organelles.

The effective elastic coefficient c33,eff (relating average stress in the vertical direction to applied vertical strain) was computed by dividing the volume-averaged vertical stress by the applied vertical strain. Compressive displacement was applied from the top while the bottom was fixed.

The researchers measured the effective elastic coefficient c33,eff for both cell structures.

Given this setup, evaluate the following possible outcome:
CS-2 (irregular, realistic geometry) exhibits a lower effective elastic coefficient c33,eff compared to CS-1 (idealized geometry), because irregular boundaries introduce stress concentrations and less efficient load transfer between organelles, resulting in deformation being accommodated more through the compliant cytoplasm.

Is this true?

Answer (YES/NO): YES